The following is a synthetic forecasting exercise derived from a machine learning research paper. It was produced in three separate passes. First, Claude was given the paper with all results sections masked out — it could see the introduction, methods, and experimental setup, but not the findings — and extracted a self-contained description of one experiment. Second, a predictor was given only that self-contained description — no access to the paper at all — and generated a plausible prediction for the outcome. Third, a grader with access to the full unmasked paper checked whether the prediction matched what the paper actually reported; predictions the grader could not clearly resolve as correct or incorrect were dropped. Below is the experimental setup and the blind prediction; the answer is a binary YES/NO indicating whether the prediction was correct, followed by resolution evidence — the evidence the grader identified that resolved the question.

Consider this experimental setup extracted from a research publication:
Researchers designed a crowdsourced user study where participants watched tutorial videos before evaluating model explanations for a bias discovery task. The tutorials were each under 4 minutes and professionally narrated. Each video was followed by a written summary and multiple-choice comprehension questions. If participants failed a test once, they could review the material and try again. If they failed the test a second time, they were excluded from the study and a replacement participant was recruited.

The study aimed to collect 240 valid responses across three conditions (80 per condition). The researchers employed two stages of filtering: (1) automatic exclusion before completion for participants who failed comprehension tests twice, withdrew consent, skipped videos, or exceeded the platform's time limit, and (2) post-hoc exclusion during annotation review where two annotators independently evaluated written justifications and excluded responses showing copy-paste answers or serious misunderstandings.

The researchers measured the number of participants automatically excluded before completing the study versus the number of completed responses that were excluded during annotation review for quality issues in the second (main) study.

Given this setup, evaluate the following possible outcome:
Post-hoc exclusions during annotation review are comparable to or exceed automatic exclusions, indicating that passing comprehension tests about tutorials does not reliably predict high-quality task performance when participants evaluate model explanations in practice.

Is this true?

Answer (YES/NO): NO